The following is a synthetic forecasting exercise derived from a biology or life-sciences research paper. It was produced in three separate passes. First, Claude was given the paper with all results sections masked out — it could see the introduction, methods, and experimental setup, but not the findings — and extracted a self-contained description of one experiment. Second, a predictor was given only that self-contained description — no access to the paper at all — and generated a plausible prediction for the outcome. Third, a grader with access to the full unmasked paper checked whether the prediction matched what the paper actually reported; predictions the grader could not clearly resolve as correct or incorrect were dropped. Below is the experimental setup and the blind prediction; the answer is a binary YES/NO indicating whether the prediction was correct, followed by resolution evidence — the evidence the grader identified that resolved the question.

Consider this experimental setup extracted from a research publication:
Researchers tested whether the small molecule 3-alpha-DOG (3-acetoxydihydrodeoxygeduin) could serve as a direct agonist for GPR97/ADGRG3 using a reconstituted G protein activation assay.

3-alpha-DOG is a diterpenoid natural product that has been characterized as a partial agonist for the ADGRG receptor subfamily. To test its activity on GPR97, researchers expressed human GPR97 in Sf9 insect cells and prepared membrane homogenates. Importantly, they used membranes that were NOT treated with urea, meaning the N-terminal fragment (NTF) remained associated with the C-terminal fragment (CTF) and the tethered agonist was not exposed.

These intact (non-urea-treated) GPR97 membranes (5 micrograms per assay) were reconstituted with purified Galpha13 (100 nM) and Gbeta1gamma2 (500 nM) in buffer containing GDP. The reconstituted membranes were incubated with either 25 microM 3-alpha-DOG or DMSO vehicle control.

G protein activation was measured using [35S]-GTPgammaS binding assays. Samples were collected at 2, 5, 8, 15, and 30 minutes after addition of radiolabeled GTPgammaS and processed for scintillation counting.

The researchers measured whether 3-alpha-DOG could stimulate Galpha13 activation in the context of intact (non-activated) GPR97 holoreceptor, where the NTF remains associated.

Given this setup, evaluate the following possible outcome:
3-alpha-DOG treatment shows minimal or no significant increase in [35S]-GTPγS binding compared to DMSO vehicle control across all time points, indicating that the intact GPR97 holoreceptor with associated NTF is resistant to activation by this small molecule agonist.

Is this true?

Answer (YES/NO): NO